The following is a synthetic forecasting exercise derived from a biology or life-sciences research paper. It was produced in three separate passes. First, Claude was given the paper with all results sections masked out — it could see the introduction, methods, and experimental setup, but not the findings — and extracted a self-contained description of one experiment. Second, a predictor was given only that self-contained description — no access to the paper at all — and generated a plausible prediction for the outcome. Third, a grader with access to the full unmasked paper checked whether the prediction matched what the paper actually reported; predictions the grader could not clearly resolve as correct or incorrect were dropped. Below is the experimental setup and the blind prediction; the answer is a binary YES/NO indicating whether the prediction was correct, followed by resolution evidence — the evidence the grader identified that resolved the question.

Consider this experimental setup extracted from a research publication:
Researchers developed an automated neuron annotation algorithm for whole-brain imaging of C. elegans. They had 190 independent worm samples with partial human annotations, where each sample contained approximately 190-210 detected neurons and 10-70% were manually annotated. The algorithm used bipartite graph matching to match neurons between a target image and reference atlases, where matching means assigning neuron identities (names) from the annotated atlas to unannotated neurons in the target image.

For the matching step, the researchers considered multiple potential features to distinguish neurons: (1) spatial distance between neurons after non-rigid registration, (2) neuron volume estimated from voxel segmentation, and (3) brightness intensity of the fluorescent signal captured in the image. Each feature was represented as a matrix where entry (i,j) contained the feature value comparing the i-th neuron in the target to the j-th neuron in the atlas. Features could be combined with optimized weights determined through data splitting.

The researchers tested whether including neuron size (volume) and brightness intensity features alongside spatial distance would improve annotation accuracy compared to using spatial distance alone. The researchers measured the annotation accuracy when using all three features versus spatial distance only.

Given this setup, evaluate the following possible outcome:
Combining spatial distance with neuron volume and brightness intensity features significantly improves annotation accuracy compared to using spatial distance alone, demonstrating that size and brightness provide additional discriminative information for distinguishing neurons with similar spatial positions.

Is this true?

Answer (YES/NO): NO